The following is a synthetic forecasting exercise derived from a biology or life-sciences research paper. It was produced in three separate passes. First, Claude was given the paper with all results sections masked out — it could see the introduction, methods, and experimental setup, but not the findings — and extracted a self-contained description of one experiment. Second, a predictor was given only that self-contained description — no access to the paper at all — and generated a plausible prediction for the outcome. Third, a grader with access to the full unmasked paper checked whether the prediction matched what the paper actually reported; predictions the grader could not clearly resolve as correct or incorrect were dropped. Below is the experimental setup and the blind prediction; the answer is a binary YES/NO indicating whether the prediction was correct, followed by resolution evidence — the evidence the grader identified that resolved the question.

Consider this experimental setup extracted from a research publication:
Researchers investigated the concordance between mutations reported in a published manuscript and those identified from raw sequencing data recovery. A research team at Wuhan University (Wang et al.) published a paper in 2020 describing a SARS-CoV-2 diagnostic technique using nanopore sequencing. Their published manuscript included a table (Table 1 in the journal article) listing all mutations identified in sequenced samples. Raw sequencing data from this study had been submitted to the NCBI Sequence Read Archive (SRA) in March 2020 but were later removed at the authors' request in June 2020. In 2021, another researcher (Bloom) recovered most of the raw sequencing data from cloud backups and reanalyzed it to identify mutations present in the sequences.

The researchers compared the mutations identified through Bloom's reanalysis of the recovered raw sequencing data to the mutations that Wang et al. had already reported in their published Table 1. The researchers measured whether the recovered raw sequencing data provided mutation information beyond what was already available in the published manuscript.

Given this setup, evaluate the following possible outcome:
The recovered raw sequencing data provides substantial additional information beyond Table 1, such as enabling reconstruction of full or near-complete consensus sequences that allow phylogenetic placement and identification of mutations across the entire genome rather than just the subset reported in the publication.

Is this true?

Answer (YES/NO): NO